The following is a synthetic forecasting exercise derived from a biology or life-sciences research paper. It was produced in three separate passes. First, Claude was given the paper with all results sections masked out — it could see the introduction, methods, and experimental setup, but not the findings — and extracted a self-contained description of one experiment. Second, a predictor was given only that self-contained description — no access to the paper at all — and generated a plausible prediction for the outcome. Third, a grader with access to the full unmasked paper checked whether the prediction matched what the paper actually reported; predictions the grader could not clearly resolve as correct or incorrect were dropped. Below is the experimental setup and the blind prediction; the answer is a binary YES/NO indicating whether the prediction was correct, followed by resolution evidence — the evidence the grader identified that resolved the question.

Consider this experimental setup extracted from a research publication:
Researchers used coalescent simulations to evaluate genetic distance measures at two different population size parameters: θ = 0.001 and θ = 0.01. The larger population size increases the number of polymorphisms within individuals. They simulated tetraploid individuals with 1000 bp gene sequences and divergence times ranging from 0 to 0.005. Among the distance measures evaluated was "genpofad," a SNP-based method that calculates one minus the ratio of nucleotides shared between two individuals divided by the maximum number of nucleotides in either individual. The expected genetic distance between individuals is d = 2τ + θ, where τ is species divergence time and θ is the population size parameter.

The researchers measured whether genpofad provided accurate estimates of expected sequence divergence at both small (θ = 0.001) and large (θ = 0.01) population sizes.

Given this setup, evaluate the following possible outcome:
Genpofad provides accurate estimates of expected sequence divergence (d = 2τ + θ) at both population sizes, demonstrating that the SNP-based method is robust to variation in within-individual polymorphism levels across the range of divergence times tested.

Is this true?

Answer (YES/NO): NO